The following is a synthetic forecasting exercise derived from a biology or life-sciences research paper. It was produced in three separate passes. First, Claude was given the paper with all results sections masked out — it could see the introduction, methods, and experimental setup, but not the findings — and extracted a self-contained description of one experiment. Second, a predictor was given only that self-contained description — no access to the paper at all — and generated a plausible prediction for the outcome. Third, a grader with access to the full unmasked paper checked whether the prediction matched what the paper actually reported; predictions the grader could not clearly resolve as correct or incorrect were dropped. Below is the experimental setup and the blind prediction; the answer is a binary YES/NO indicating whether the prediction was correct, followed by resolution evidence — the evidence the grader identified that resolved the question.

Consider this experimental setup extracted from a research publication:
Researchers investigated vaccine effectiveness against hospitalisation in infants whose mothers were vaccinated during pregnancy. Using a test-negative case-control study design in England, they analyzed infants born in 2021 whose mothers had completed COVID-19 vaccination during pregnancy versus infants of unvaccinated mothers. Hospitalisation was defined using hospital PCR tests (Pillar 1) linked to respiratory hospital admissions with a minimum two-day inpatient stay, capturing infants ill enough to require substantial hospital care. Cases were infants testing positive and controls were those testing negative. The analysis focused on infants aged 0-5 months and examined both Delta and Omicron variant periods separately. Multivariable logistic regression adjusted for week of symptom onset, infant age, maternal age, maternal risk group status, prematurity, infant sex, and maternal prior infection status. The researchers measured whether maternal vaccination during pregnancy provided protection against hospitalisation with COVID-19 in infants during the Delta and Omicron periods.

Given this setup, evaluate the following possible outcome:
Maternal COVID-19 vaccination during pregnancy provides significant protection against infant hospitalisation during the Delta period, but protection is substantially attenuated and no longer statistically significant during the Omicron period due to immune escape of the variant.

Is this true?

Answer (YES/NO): NO